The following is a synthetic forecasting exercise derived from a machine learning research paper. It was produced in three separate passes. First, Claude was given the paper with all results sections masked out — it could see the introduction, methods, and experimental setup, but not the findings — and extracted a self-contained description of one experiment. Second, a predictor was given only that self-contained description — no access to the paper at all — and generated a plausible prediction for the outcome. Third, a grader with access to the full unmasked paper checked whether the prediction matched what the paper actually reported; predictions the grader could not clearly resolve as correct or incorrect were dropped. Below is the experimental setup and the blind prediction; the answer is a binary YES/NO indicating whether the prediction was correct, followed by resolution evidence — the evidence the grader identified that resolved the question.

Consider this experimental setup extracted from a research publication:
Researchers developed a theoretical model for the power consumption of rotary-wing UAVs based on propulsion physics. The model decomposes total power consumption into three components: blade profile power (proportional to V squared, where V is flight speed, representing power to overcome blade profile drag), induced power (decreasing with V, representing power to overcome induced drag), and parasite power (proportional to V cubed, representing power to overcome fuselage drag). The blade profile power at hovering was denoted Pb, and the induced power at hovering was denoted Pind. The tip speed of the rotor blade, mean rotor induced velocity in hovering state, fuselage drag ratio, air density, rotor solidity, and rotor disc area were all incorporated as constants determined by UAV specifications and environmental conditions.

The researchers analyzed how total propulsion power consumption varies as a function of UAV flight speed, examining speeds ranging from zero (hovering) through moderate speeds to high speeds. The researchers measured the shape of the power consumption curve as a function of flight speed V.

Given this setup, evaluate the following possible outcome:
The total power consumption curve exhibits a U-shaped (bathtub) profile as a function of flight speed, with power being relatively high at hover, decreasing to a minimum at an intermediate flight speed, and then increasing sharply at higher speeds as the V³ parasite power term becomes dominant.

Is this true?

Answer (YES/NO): YES